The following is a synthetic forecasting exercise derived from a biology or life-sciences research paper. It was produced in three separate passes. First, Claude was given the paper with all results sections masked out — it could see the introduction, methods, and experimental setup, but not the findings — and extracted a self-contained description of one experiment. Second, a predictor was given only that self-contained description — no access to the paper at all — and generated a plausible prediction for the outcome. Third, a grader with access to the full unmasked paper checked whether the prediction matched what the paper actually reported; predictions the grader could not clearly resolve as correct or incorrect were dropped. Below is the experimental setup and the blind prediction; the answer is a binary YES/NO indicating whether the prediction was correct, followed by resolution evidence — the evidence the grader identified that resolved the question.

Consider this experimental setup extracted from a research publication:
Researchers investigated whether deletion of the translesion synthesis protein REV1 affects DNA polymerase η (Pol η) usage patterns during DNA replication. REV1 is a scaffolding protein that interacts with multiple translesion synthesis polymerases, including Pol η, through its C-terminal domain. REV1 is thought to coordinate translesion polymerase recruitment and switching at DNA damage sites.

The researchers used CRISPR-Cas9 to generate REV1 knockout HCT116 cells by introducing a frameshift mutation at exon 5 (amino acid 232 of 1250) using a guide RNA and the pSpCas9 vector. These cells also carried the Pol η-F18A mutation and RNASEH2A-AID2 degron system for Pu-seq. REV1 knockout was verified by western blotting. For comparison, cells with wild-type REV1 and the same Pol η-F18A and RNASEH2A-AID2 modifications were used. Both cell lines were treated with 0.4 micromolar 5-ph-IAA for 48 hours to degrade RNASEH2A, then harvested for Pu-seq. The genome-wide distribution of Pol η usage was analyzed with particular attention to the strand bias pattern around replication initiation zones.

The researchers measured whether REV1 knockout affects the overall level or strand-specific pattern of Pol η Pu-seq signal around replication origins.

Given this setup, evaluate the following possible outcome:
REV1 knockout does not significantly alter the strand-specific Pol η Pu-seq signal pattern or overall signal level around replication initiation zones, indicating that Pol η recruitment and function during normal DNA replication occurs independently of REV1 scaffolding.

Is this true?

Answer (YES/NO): YES